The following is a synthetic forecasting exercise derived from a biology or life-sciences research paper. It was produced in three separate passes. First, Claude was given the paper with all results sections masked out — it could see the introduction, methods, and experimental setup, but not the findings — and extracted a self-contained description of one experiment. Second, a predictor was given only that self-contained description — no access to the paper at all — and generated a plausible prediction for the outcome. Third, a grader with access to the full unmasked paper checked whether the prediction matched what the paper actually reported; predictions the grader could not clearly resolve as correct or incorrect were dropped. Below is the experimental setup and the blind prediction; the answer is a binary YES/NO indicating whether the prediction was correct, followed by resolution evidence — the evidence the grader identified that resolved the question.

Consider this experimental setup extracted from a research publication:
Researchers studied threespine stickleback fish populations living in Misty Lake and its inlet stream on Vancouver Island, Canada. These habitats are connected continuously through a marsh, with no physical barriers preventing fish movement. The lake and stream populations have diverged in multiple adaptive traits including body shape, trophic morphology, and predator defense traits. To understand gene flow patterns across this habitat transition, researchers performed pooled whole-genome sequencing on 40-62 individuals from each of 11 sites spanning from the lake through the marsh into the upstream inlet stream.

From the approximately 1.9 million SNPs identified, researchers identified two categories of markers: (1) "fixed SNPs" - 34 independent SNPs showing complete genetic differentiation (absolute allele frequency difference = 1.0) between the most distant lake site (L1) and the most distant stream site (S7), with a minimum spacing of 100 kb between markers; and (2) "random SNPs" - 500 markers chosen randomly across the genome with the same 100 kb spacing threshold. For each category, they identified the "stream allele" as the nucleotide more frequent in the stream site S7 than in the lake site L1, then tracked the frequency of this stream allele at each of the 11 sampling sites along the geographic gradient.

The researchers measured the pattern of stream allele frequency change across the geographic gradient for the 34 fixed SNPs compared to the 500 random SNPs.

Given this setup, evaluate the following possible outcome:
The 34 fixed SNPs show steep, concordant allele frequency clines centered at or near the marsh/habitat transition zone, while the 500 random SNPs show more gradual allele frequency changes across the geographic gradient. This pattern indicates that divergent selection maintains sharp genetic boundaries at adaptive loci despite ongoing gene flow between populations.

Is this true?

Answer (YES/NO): NO